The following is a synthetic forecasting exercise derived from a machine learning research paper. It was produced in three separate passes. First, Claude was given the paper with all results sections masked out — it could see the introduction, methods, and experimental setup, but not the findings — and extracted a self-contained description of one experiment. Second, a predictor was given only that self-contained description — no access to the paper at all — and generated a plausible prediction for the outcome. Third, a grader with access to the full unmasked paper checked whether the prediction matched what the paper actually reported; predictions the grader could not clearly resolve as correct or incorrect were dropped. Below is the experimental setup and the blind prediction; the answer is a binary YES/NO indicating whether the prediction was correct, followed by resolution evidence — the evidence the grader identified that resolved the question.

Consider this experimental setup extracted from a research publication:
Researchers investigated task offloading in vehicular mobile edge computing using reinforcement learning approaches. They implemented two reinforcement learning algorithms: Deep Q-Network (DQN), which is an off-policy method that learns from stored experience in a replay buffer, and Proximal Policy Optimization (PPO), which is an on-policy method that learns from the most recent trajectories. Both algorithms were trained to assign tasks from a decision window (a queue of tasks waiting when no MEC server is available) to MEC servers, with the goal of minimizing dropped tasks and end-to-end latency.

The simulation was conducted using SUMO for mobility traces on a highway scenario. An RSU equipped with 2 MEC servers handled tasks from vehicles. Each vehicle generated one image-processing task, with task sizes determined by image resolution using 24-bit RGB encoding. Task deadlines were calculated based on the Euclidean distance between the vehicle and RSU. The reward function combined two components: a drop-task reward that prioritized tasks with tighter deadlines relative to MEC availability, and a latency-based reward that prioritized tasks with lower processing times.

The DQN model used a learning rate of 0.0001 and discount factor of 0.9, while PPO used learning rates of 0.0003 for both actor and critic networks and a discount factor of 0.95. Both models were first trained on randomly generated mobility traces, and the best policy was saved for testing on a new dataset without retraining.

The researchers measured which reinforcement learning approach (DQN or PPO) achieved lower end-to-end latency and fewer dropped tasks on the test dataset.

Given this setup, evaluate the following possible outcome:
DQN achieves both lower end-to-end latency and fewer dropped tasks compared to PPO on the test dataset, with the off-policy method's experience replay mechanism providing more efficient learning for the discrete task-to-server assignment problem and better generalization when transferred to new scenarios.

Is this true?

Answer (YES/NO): YES